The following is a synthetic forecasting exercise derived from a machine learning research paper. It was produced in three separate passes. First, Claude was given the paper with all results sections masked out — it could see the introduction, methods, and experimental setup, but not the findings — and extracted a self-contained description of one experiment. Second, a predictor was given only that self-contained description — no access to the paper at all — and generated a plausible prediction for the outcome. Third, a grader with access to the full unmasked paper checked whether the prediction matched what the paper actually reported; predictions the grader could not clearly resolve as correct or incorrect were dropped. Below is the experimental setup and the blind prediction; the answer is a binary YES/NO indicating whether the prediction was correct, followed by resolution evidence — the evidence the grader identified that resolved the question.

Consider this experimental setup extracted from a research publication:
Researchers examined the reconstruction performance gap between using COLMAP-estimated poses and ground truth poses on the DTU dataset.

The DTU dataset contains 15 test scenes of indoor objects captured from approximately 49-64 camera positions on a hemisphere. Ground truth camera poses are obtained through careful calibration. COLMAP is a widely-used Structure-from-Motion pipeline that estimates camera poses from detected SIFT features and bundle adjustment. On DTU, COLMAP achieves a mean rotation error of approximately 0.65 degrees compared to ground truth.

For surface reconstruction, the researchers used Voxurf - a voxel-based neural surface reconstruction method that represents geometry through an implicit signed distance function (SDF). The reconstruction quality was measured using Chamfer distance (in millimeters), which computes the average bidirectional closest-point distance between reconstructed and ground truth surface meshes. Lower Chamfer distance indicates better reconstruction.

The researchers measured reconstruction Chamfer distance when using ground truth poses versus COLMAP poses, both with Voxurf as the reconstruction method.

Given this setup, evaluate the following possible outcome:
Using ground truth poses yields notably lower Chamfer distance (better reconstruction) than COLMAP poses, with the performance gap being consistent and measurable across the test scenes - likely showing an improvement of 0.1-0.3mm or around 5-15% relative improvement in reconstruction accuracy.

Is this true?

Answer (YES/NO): NO